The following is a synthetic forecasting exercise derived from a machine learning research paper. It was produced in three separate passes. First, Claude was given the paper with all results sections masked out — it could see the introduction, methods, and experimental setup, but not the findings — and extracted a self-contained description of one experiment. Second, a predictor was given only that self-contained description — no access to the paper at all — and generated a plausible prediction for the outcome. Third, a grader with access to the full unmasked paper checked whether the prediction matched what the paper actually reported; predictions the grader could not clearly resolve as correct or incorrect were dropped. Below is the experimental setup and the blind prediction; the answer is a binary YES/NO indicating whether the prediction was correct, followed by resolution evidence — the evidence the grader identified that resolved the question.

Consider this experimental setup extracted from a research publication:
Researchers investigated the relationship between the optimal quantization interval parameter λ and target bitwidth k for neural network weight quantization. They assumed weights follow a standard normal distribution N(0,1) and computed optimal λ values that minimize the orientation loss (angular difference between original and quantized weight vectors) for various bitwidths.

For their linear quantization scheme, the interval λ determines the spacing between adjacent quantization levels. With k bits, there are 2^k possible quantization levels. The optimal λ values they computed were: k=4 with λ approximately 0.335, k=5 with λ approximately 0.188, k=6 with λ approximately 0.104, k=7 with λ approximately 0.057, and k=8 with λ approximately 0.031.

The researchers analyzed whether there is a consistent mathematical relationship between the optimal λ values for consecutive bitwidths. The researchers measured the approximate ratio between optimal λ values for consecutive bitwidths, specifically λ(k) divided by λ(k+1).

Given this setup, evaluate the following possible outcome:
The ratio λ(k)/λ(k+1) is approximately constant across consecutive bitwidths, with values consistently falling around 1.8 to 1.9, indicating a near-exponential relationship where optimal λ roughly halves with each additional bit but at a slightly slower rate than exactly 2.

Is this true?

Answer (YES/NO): NO